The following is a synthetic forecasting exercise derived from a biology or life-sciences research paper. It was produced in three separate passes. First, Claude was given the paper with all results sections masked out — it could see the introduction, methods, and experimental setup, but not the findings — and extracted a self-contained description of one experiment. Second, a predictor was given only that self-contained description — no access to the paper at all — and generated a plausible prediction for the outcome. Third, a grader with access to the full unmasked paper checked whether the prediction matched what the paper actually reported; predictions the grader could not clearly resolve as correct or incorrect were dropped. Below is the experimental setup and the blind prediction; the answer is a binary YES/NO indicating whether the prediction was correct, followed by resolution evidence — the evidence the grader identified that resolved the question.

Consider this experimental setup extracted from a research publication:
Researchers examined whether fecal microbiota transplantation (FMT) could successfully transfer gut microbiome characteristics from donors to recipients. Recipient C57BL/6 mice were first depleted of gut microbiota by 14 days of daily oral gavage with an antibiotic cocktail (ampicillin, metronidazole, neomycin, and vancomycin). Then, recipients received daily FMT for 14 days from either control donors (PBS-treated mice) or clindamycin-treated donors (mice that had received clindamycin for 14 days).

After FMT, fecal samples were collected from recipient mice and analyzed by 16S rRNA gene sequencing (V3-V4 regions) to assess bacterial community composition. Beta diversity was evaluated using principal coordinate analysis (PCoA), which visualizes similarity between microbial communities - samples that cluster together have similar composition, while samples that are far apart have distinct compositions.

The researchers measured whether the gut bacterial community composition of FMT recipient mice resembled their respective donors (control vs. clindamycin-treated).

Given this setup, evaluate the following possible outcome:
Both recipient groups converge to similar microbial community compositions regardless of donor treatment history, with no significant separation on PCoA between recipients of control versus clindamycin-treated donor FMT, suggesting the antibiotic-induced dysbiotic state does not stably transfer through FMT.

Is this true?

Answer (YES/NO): NO